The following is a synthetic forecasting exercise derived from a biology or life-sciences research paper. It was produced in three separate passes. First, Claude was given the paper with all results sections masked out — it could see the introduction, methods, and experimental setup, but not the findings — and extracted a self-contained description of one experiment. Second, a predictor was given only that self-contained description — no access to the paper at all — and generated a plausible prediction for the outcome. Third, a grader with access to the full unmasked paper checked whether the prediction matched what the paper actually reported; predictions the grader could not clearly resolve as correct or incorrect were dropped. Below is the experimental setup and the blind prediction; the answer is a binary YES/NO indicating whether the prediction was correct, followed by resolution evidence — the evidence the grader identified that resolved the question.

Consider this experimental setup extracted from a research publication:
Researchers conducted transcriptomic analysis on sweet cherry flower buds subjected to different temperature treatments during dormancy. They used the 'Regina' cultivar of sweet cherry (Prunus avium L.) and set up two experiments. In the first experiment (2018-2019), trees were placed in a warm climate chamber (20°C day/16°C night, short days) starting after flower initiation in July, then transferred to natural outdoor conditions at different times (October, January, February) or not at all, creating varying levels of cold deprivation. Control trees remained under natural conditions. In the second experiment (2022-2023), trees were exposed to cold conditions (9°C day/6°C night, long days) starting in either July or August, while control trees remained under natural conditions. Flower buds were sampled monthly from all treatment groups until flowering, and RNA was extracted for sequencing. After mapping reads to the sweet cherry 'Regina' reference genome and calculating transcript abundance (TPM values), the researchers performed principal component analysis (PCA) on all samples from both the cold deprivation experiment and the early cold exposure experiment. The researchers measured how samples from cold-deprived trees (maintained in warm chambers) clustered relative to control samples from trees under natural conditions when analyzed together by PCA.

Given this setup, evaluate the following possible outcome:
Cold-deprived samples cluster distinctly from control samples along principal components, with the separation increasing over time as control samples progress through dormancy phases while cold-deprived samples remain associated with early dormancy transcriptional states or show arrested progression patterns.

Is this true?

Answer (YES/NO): NO